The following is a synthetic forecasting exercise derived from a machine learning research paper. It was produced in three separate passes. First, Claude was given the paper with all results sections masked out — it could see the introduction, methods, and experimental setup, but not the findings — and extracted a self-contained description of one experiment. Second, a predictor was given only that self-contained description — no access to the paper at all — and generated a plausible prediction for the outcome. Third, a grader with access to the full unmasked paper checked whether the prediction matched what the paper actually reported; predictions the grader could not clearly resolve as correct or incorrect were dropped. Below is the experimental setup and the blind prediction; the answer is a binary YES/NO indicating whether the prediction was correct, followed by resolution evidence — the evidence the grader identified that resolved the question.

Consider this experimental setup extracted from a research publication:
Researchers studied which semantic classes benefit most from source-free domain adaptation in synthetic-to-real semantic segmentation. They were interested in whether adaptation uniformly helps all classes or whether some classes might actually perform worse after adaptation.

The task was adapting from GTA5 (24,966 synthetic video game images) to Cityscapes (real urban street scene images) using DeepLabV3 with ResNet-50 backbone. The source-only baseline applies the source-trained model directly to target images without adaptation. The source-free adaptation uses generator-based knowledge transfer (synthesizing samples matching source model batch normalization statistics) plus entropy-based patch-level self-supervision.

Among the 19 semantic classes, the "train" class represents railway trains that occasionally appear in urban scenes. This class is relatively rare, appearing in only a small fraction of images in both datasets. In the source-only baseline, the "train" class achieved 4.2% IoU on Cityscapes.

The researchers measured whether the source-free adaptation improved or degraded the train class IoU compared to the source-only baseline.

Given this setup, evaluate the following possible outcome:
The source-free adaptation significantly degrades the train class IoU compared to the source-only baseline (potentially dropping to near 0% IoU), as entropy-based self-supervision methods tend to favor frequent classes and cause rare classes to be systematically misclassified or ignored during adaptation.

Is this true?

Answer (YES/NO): NO